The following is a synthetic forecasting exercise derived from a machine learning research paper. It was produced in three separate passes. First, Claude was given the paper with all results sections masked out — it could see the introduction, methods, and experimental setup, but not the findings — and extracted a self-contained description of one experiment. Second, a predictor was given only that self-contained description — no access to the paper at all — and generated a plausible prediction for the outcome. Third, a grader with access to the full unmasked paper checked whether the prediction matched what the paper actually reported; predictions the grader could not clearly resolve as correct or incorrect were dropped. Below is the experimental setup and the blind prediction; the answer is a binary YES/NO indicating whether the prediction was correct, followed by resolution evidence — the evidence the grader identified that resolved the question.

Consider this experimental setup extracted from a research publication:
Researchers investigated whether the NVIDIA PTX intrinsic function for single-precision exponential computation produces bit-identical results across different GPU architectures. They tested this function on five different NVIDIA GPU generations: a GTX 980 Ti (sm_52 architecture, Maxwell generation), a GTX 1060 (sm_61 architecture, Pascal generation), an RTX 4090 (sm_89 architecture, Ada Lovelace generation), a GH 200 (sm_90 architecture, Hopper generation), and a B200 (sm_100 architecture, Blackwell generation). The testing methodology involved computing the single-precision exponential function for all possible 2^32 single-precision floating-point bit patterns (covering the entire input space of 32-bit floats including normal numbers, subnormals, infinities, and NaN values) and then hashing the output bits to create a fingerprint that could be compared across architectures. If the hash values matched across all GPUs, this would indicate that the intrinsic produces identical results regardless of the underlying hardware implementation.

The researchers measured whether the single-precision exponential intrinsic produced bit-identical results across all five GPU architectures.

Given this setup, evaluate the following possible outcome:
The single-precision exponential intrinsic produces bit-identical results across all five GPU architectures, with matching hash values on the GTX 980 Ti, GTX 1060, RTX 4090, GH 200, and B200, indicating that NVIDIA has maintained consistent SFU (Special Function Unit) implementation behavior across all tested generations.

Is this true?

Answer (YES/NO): YES